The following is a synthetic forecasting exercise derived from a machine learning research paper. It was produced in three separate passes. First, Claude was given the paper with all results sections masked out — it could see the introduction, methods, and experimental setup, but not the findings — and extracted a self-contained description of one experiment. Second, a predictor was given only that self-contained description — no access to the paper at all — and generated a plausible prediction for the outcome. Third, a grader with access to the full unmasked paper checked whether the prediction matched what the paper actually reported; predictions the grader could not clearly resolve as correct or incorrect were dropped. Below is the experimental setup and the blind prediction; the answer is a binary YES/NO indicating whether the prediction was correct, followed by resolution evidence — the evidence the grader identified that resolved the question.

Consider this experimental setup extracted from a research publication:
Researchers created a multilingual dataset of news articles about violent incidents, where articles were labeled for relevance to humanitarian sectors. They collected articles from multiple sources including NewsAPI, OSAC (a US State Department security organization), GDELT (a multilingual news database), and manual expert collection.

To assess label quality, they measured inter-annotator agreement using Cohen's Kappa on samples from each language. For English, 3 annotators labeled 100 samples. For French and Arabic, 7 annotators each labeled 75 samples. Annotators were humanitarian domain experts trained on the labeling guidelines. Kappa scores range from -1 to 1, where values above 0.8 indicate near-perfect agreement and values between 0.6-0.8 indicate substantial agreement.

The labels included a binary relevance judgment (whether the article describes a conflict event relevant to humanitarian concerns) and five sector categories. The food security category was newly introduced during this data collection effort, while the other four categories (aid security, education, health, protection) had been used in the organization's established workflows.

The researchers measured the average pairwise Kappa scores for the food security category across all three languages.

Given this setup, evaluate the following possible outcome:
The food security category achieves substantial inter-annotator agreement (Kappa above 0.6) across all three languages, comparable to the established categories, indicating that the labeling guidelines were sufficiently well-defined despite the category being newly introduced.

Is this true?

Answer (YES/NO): NO